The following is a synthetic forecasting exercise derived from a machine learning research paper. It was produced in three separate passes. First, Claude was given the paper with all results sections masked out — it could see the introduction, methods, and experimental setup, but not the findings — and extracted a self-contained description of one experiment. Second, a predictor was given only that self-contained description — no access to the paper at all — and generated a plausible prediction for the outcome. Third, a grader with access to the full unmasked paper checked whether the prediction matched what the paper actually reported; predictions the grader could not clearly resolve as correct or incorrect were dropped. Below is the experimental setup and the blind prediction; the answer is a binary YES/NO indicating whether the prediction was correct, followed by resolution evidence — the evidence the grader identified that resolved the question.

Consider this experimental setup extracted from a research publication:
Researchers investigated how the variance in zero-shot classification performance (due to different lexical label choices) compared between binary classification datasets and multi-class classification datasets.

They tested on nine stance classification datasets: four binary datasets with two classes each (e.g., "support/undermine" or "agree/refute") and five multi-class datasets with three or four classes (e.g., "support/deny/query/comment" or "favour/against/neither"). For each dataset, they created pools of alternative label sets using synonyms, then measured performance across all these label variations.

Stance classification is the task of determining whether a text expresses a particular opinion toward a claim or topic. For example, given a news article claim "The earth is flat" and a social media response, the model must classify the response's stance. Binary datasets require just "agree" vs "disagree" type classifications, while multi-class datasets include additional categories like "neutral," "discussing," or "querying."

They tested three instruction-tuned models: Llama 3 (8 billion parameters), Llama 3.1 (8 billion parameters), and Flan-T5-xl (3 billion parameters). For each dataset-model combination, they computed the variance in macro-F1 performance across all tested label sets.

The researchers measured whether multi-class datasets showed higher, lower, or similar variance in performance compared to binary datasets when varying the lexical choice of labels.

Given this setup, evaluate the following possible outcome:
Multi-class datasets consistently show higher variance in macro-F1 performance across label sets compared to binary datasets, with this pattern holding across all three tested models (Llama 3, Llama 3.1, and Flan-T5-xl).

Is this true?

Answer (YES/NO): NO